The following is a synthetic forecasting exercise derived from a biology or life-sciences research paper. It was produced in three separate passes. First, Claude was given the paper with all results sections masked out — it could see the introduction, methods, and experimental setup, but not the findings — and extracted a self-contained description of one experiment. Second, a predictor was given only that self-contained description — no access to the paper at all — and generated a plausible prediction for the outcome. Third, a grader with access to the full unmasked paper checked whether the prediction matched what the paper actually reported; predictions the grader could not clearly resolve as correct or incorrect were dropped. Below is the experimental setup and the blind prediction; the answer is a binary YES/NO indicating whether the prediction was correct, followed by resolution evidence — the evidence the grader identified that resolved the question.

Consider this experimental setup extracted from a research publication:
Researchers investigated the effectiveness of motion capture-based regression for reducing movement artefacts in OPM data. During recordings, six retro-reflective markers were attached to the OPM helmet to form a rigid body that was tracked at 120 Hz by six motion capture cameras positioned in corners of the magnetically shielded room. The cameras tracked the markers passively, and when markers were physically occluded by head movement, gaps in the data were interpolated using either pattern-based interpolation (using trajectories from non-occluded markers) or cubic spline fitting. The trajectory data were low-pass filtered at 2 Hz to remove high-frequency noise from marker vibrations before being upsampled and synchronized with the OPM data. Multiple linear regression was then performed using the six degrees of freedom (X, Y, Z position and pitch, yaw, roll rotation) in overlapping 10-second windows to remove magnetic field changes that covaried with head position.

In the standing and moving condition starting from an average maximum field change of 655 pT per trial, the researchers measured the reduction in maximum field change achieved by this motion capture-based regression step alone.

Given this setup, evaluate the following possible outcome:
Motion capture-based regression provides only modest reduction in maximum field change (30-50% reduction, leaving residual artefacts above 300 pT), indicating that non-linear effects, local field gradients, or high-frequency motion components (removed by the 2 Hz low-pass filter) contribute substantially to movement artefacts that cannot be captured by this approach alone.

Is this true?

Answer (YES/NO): NO